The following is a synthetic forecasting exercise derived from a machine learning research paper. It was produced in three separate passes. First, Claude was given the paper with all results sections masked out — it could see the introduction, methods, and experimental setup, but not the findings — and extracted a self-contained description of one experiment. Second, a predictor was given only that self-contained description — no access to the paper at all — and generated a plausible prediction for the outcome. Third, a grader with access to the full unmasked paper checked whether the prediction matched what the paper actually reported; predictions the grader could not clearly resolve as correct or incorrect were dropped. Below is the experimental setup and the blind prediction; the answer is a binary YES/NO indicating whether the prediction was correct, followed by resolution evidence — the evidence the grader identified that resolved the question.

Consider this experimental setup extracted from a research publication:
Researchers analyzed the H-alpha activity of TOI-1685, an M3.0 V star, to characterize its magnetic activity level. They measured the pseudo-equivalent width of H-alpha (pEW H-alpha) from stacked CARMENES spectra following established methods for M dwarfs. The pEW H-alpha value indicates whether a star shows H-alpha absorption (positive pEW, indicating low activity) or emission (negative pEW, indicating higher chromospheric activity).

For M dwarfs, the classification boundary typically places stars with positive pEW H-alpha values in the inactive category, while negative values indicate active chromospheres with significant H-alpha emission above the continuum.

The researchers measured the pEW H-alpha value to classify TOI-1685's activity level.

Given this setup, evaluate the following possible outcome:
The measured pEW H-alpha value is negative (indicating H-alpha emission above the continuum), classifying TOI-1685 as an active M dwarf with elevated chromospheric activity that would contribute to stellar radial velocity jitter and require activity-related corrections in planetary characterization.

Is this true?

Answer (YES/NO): NO